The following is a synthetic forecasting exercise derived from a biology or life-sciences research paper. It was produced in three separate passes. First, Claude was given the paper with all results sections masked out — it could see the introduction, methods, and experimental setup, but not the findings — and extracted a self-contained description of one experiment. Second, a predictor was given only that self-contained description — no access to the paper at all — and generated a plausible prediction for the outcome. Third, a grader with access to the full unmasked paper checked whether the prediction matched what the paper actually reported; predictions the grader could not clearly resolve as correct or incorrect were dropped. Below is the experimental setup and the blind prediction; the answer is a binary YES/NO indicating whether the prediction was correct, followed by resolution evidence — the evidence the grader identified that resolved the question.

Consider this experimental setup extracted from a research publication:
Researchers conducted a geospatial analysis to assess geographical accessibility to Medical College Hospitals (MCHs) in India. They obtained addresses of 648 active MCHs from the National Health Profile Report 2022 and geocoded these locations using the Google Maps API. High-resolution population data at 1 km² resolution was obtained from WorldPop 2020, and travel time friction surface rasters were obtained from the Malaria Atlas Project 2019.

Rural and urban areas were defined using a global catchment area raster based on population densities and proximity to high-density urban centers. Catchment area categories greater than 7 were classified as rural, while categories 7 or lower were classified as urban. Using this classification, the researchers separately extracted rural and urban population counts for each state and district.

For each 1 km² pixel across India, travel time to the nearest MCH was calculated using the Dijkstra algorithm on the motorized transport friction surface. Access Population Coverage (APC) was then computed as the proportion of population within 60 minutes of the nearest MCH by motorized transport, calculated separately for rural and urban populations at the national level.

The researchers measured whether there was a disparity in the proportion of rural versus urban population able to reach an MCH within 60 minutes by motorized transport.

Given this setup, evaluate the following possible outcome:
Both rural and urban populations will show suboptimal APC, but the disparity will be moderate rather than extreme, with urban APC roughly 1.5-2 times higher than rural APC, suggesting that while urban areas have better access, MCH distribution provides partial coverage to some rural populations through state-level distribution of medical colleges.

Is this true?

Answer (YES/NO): NO